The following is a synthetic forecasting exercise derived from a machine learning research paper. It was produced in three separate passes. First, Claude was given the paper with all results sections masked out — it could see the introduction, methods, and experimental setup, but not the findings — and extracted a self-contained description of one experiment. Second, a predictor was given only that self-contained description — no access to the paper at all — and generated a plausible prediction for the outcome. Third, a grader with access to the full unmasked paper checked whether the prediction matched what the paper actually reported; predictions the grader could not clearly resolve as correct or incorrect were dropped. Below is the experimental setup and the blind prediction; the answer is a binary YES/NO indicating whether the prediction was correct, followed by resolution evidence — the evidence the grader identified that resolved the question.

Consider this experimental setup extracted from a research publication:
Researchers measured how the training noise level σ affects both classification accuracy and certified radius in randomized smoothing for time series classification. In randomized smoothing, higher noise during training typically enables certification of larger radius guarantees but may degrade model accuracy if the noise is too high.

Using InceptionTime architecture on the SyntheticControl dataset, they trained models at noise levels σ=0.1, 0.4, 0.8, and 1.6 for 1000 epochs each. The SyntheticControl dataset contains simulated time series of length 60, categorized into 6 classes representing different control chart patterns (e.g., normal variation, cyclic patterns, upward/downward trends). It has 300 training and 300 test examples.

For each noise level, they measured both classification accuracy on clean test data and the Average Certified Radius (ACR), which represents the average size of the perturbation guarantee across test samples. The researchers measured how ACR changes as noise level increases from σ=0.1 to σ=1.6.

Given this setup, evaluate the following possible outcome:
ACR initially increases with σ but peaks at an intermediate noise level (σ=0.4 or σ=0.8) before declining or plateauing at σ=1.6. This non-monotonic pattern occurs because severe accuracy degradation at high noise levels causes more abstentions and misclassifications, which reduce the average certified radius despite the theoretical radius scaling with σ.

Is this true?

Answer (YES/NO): YES